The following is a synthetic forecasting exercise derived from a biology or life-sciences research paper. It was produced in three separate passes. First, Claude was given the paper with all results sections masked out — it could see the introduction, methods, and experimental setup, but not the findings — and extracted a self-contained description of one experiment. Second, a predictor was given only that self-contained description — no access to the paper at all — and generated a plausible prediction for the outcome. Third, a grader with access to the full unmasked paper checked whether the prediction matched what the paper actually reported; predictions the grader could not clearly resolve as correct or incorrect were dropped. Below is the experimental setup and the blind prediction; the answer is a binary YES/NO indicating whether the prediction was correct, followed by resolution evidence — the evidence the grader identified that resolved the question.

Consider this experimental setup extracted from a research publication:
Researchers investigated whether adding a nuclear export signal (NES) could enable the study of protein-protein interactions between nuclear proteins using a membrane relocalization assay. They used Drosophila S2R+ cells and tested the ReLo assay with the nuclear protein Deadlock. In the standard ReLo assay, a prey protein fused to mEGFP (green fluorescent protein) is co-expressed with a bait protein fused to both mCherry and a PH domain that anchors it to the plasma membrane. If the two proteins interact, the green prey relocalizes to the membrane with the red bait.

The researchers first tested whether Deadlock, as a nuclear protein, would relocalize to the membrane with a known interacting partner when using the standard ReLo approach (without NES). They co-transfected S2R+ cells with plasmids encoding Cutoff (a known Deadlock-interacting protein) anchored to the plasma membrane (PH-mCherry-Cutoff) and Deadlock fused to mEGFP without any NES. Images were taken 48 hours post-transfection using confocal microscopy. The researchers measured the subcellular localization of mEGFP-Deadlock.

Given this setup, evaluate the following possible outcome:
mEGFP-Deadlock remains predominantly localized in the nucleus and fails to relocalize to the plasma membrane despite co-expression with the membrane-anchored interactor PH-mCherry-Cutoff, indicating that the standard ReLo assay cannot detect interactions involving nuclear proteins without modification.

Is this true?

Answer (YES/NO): NO